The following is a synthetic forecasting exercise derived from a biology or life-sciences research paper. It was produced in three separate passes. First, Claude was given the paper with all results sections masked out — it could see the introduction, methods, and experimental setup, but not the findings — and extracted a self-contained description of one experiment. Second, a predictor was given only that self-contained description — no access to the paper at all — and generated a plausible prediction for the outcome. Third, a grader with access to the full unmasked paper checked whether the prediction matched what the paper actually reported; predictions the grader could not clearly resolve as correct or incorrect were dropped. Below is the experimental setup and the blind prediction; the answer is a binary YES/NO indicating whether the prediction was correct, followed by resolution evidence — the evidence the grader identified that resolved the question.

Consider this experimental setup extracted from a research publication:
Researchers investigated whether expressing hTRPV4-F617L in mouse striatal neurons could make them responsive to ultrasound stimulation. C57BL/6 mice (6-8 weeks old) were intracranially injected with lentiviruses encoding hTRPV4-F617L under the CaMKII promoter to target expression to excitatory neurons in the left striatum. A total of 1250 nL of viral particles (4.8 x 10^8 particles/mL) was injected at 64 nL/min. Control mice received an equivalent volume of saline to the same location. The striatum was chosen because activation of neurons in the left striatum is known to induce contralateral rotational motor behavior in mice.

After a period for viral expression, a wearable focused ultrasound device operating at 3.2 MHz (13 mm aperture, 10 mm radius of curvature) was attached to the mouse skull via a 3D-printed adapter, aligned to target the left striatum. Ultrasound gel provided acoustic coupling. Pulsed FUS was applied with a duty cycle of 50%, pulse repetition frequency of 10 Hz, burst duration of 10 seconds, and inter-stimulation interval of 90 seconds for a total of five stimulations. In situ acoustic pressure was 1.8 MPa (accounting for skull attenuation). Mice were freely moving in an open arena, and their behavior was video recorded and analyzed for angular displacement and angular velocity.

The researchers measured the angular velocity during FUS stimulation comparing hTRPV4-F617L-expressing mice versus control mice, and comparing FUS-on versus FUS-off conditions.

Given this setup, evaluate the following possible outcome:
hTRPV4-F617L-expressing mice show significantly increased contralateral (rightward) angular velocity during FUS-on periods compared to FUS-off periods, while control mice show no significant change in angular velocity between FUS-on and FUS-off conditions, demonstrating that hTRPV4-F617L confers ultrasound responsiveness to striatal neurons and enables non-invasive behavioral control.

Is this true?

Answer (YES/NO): YES